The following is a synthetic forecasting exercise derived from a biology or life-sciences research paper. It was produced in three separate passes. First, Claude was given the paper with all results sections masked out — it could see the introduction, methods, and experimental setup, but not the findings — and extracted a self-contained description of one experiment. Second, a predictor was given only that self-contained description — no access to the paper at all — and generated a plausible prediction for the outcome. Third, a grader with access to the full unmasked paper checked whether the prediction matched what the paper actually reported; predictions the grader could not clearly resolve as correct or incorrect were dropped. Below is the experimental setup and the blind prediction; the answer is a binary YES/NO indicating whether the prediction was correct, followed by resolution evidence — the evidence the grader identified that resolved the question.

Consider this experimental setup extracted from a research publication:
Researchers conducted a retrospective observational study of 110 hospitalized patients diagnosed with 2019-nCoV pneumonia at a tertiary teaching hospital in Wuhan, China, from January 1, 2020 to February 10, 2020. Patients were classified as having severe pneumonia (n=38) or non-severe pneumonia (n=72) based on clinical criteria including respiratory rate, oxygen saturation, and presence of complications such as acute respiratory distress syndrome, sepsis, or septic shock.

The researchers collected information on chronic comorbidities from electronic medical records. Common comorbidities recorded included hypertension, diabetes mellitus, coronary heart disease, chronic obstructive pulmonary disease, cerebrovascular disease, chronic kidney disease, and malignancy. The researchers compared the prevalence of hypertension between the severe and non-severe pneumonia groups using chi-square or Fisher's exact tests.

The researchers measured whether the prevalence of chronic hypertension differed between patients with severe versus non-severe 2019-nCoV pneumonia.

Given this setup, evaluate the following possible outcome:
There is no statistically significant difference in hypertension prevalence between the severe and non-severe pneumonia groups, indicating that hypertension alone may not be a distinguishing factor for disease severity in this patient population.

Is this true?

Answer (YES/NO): NO